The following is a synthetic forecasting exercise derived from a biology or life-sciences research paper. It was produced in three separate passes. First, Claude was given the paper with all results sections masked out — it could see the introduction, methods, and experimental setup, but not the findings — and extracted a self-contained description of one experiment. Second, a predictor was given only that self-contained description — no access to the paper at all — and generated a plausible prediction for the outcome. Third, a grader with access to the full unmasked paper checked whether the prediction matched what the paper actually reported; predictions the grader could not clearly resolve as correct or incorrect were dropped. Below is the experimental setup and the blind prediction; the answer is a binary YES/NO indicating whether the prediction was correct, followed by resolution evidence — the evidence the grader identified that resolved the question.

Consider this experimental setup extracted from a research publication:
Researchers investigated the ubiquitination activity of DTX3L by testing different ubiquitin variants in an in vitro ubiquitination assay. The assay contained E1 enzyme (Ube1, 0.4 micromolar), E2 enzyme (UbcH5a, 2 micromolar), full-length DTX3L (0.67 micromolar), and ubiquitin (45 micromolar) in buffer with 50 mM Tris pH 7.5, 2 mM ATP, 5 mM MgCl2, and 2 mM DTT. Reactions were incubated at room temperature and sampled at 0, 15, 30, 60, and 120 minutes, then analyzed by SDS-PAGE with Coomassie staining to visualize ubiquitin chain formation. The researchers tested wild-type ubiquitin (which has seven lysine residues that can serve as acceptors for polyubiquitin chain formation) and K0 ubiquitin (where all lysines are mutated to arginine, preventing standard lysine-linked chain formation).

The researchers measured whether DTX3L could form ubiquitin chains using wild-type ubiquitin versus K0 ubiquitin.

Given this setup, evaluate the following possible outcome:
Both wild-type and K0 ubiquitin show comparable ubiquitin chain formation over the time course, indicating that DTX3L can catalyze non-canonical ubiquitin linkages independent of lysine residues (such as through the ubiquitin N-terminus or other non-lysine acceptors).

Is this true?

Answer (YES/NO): NO